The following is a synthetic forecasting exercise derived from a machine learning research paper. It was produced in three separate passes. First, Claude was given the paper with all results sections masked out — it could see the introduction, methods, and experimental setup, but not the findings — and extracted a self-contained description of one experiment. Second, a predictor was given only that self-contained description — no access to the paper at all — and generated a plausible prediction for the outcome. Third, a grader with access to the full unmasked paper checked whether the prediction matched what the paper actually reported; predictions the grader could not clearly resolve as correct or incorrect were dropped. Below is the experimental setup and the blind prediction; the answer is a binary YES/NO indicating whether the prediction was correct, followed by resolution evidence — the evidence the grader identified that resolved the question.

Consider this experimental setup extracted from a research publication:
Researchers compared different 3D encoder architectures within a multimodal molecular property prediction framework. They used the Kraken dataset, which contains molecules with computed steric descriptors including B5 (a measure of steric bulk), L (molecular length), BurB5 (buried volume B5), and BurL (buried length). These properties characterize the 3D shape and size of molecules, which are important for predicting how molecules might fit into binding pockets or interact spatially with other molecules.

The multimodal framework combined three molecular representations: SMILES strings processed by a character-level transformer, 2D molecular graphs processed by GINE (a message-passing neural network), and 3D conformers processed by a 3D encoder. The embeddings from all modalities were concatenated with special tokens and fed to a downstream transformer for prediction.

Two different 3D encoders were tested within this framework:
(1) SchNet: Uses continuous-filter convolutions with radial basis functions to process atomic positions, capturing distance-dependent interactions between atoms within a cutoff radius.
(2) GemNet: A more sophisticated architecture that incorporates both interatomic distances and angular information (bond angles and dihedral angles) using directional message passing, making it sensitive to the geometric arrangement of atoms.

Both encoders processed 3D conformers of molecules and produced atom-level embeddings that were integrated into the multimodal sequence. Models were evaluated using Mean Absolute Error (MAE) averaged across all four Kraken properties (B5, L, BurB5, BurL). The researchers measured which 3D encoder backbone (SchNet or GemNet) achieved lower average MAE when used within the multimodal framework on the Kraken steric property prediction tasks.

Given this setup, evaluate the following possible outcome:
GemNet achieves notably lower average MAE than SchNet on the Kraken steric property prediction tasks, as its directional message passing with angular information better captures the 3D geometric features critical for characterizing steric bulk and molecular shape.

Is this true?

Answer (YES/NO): YES